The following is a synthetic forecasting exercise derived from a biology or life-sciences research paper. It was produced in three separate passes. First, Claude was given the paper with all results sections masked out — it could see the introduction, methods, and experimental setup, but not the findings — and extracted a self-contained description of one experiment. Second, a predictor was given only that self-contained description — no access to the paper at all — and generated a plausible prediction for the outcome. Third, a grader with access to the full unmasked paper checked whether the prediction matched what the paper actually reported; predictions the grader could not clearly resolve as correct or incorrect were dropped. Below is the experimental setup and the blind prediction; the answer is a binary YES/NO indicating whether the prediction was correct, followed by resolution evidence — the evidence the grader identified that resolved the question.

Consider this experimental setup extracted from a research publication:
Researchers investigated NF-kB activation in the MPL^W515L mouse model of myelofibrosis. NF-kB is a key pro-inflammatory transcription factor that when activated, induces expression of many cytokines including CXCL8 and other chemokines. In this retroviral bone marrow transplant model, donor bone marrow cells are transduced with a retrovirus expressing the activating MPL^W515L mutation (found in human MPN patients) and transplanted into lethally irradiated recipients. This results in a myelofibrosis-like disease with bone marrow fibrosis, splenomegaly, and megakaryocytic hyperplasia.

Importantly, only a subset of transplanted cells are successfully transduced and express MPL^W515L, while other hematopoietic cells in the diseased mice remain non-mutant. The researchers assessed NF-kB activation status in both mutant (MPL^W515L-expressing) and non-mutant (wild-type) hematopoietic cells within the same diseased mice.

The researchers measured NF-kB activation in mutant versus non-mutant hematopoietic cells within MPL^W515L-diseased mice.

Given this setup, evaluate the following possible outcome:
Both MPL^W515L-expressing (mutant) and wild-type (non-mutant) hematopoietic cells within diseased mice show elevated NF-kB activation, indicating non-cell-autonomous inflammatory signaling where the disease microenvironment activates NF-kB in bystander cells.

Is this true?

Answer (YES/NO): YES